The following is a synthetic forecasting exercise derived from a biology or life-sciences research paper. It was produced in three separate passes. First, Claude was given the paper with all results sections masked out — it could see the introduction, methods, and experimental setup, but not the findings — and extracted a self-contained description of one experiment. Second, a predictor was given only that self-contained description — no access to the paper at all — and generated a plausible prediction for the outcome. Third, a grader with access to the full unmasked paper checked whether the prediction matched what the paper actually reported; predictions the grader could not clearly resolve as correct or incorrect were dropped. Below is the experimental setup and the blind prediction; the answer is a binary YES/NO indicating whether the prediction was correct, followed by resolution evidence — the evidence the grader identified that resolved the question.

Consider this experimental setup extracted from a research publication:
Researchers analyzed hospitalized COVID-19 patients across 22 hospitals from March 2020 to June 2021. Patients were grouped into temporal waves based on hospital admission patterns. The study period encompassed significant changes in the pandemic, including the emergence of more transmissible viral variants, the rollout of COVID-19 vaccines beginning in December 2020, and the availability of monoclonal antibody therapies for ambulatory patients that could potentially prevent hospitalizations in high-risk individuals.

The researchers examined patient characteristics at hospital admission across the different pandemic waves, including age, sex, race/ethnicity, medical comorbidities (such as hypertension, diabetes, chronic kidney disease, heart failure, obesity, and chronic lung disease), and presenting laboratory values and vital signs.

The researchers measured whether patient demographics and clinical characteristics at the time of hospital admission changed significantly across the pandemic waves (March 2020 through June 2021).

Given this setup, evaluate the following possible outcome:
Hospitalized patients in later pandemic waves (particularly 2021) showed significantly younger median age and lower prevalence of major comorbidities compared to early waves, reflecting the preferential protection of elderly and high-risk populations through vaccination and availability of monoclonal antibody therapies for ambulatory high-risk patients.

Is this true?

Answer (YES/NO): NO